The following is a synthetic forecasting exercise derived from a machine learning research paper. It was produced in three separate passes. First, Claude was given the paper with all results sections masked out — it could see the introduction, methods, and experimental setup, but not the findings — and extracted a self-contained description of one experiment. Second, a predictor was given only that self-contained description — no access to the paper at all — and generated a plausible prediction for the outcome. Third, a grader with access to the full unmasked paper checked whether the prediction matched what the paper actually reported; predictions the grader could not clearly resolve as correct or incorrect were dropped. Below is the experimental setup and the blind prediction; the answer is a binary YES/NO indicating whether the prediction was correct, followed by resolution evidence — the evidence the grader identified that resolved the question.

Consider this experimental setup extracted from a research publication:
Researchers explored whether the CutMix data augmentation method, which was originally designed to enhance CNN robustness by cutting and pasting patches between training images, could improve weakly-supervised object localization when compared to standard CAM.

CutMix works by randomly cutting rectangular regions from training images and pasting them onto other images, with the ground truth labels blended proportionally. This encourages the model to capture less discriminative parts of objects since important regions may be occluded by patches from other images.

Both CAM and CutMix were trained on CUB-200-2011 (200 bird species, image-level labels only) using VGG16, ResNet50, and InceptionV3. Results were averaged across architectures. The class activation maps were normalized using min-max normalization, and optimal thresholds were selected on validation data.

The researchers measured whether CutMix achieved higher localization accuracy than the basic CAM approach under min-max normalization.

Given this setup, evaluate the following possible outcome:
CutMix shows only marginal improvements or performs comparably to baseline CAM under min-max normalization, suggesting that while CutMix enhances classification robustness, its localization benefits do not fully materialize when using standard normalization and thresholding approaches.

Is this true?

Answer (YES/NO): YES